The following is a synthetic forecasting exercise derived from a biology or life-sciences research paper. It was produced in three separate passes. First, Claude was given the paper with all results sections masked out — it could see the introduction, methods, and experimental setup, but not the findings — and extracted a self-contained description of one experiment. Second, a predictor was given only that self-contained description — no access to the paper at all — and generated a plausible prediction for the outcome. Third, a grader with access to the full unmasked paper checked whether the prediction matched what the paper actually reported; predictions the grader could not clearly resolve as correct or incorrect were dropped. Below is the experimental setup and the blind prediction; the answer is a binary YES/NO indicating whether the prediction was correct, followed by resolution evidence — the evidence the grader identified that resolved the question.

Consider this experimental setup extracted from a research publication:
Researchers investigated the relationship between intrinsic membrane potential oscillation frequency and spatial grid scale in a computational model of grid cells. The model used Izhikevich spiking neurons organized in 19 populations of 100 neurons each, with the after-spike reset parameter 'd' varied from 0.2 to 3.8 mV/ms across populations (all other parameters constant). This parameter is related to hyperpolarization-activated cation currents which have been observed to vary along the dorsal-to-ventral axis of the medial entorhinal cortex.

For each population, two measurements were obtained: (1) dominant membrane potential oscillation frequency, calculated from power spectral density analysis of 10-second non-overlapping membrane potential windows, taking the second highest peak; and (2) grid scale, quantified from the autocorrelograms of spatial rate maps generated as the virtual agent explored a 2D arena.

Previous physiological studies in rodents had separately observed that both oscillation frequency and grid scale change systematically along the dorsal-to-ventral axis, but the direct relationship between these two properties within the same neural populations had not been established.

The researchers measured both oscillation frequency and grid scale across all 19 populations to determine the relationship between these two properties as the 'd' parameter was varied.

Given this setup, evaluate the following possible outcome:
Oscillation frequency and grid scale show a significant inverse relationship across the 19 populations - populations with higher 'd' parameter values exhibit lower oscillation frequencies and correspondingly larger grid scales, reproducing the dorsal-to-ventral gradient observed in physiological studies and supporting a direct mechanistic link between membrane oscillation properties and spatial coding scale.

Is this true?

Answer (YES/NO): NO